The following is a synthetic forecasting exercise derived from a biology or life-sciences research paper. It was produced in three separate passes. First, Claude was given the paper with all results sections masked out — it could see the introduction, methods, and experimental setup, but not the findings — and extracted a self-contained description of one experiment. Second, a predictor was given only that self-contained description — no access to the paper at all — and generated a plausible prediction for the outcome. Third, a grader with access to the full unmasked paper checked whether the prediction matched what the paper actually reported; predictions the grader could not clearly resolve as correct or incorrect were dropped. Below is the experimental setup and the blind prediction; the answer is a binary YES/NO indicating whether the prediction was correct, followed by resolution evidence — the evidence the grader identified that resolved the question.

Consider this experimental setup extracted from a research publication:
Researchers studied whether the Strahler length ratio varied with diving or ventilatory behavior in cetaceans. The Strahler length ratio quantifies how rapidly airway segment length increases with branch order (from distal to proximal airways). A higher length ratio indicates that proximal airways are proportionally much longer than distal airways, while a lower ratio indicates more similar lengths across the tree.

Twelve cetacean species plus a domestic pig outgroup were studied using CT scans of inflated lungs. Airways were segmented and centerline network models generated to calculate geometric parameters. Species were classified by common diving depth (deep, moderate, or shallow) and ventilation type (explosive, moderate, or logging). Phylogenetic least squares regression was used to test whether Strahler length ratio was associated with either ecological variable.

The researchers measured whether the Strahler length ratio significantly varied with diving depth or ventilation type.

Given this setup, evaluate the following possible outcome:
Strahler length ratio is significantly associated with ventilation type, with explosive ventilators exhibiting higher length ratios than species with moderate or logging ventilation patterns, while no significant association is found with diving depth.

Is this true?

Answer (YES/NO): NO